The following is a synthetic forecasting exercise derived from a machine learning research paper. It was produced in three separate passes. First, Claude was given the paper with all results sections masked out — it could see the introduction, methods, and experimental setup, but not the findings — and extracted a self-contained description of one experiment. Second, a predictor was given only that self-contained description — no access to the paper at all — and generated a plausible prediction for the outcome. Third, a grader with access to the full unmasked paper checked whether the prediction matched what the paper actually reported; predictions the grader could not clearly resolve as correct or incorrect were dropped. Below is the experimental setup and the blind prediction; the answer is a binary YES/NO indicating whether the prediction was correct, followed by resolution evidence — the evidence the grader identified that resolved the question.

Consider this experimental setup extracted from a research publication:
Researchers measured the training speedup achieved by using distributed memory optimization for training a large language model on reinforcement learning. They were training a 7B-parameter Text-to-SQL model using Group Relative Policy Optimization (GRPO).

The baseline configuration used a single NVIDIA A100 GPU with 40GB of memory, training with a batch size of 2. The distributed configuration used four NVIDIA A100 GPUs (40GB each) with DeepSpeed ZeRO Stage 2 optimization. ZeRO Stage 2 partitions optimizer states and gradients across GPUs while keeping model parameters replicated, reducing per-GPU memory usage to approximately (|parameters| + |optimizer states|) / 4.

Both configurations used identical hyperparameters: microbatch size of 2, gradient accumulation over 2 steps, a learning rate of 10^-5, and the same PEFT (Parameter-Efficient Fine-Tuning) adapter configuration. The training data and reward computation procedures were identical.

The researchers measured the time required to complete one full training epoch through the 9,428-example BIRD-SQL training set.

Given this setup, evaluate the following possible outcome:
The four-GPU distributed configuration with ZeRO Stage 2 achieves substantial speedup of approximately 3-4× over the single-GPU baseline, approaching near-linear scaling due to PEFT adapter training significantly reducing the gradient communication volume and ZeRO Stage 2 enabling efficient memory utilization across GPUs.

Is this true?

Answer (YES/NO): NO